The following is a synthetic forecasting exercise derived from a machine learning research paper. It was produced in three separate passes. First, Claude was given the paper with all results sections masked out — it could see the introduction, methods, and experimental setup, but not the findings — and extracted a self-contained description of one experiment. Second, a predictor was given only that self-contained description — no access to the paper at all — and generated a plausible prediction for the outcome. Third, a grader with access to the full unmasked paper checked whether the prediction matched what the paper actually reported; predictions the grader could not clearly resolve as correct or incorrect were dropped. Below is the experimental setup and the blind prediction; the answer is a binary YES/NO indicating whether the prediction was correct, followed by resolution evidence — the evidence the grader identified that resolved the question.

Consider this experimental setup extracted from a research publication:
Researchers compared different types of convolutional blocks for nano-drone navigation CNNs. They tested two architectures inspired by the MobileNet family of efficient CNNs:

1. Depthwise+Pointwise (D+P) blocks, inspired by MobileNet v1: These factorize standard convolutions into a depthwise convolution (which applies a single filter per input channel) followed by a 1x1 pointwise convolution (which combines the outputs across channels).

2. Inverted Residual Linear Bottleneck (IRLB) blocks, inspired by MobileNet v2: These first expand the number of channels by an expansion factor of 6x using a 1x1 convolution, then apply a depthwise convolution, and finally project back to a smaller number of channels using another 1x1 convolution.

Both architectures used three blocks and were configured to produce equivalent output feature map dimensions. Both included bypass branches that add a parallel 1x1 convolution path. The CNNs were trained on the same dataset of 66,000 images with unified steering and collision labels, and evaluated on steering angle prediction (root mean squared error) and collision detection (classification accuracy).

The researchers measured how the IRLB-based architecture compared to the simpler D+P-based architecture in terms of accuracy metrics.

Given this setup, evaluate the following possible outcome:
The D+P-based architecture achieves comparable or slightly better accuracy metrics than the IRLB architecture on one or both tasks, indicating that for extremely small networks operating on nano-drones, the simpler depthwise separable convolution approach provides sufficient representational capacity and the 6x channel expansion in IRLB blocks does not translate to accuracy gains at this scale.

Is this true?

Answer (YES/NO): YES